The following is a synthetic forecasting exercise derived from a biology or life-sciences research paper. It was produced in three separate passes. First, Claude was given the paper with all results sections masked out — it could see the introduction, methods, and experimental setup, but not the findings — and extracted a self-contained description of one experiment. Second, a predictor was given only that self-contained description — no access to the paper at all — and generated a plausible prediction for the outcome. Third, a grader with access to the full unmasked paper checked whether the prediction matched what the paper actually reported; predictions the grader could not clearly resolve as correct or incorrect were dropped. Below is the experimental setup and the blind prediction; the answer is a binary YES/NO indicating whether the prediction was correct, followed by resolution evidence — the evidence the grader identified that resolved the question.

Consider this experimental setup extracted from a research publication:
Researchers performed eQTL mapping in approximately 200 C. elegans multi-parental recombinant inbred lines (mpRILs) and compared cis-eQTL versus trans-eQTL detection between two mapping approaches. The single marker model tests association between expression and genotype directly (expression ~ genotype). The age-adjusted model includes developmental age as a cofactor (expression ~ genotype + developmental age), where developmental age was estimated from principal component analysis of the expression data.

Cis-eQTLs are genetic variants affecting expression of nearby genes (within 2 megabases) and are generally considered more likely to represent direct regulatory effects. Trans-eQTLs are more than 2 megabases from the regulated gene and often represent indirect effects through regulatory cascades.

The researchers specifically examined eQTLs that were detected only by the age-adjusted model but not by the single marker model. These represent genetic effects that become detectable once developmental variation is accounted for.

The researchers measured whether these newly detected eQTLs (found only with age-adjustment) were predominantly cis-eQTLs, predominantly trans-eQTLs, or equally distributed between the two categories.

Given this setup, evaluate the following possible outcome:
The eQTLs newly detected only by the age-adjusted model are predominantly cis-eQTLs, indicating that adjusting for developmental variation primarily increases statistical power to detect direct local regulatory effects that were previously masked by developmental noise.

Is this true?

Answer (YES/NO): YES